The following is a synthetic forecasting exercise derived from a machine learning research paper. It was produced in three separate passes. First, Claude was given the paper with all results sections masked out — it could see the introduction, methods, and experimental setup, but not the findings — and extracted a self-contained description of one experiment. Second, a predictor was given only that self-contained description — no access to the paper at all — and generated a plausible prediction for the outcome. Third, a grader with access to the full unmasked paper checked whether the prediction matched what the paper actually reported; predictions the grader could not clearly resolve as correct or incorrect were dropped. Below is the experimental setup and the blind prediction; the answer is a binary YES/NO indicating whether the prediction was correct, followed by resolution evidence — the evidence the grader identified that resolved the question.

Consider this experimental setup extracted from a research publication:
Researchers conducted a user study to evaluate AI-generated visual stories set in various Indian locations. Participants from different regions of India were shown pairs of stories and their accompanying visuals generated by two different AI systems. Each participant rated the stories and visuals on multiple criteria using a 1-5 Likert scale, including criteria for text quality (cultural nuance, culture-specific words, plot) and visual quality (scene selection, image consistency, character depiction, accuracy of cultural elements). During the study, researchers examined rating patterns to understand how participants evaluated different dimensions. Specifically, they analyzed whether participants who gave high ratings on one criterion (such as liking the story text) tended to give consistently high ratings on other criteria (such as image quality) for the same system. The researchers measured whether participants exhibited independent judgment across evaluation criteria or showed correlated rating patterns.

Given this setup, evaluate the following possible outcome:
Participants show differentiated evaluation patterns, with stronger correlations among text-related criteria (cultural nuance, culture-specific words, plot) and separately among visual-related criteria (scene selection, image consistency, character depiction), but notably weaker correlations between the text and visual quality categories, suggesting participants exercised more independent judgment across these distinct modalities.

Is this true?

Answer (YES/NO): NO